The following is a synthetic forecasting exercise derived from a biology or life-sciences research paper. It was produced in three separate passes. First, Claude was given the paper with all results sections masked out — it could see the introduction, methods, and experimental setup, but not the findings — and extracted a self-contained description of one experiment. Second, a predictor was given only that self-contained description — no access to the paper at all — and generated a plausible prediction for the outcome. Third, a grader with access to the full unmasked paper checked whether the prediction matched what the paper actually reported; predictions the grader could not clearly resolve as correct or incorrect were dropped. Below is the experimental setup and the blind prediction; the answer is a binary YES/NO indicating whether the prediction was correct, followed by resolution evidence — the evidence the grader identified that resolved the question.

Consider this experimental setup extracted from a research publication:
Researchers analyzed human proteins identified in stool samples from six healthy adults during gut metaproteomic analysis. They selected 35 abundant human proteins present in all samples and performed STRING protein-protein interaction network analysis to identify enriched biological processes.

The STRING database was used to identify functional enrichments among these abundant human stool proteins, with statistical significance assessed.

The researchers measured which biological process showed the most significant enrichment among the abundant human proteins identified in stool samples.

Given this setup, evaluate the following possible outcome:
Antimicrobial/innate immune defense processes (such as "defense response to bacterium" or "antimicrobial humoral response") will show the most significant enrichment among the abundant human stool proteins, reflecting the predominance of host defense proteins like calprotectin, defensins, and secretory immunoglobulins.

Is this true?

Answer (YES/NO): YES